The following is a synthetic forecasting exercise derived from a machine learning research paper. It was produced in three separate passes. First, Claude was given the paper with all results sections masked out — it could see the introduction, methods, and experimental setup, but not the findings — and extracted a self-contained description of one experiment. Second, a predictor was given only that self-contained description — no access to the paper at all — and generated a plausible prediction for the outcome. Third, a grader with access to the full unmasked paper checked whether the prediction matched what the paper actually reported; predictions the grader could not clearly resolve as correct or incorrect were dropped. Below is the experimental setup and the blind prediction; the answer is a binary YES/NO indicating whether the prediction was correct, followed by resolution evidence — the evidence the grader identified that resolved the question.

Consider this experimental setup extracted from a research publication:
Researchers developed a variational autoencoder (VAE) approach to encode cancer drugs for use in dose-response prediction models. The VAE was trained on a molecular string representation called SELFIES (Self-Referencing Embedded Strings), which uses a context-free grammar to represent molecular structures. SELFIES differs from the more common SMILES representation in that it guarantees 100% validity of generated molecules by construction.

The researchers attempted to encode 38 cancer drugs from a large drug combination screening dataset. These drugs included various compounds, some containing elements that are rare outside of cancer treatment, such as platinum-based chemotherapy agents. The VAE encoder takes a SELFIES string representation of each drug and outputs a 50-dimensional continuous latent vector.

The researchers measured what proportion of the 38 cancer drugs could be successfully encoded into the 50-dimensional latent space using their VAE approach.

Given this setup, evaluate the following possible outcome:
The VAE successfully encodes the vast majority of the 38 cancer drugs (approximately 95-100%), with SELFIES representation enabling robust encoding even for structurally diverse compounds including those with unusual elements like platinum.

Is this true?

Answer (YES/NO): NO